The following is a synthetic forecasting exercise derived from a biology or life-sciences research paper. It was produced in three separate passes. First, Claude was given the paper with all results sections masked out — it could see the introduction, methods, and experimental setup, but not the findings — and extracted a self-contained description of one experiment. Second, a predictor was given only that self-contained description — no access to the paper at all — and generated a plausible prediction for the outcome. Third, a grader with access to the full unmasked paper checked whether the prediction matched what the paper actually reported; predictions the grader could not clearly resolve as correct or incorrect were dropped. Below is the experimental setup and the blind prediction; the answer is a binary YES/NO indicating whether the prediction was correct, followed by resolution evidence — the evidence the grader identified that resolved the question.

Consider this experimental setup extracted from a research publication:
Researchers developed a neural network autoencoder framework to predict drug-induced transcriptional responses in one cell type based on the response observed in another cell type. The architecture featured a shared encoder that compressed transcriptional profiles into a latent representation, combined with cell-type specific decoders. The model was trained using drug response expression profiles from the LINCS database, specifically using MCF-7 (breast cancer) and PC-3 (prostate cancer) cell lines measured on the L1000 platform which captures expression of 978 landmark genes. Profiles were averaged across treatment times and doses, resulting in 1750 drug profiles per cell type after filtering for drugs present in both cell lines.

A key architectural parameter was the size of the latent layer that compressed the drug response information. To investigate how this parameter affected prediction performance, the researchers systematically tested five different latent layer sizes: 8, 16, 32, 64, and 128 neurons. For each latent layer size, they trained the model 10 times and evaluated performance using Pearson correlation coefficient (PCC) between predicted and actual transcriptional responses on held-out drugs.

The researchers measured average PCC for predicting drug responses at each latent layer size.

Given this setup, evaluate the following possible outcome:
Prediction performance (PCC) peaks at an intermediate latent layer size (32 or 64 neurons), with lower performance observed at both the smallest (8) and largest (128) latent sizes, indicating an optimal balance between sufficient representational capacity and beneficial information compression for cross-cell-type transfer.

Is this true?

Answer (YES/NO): NO